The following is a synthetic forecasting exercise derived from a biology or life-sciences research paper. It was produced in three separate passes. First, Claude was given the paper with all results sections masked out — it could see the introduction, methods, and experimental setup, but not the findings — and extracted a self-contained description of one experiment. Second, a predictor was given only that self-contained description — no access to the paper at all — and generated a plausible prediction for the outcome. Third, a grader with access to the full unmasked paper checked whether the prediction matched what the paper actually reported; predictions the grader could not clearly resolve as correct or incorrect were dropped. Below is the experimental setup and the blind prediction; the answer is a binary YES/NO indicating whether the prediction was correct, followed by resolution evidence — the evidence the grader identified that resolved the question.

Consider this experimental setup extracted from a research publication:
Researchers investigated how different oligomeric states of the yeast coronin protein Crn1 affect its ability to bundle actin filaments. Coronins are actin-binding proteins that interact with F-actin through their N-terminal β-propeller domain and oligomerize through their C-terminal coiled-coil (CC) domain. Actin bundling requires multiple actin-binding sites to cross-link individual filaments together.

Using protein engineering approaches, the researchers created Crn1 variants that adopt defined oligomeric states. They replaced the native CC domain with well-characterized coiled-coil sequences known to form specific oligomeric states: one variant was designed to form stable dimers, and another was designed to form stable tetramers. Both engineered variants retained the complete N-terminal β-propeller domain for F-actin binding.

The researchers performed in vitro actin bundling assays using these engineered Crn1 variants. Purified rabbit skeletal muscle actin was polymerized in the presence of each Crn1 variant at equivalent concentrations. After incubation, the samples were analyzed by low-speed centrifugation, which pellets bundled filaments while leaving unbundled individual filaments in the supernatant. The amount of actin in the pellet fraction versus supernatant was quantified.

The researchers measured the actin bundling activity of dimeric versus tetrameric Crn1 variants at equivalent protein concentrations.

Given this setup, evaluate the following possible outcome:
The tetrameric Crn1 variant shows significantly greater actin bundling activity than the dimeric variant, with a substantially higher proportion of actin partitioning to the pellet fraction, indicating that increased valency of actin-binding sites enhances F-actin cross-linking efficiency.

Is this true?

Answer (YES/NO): YES